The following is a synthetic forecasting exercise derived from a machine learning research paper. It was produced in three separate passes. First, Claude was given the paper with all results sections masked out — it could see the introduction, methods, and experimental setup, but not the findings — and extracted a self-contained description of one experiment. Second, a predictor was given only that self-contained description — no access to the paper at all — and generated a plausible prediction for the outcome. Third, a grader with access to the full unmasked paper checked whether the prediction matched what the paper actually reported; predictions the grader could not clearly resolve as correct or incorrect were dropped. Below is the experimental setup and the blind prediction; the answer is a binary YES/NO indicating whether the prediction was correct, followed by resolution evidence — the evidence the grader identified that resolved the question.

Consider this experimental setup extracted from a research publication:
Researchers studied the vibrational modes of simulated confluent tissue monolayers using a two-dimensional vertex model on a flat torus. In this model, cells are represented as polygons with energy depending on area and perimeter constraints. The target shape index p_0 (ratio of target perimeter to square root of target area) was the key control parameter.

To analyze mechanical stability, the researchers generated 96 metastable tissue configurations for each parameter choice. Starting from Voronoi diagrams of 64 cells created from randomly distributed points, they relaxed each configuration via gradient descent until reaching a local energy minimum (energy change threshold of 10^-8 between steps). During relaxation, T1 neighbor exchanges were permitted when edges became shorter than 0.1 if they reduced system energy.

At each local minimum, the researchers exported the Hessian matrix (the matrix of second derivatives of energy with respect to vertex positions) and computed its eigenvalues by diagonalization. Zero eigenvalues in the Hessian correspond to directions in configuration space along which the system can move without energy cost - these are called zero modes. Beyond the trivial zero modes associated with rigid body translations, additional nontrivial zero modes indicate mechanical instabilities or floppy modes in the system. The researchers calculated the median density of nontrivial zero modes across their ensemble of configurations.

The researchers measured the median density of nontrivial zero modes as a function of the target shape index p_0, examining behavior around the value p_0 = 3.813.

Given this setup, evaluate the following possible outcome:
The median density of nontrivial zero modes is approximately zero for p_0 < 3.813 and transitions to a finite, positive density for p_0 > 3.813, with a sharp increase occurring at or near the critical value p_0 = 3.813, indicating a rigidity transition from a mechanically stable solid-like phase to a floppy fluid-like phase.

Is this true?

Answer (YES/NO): YES